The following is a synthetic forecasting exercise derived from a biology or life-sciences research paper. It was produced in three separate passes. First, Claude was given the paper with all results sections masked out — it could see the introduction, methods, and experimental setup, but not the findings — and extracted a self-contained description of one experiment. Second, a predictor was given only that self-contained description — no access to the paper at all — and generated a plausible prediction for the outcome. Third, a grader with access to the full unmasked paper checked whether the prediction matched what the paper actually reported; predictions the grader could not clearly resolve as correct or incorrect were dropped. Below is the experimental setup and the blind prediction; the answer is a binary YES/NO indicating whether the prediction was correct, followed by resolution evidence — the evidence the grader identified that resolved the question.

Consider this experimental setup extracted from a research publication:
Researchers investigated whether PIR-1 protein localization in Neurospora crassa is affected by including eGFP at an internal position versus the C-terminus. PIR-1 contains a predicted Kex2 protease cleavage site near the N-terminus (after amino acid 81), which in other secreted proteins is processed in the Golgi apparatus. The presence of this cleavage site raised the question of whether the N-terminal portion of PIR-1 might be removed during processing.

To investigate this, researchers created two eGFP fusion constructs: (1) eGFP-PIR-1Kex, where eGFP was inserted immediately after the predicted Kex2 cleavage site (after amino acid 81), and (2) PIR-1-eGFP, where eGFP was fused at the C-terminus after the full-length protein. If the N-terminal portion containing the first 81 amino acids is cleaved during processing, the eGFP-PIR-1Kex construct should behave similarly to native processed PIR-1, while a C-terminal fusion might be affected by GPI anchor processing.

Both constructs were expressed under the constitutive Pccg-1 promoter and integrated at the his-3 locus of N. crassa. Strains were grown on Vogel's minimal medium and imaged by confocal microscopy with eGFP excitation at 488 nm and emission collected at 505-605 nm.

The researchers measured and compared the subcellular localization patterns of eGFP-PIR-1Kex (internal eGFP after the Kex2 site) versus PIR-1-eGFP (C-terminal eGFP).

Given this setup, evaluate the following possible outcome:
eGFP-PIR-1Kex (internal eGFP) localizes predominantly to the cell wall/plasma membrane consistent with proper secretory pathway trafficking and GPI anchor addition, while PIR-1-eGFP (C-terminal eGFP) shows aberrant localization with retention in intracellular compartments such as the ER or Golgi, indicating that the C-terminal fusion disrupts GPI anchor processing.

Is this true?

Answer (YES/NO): NO